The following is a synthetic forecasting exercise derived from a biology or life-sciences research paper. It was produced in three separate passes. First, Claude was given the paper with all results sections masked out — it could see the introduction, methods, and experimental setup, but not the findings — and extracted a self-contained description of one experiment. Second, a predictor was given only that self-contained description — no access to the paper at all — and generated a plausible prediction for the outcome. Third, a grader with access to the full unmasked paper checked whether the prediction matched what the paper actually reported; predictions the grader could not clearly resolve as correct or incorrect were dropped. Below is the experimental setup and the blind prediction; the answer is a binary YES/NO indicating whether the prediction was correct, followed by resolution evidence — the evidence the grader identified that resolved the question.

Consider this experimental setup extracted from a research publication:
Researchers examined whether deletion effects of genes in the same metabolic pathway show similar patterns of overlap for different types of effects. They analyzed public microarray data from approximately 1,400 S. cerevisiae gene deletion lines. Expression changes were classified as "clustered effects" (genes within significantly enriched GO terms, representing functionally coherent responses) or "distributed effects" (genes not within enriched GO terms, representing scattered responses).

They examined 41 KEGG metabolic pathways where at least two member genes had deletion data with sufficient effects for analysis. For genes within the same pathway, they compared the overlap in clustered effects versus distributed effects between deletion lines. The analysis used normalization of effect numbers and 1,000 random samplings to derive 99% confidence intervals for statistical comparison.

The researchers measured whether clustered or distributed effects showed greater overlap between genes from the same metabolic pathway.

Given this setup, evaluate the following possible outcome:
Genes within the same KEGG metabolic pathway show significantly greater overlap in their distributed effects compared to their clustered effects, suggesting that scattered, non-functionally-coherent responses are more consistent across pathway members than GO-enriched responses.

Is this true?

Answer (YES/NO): NO